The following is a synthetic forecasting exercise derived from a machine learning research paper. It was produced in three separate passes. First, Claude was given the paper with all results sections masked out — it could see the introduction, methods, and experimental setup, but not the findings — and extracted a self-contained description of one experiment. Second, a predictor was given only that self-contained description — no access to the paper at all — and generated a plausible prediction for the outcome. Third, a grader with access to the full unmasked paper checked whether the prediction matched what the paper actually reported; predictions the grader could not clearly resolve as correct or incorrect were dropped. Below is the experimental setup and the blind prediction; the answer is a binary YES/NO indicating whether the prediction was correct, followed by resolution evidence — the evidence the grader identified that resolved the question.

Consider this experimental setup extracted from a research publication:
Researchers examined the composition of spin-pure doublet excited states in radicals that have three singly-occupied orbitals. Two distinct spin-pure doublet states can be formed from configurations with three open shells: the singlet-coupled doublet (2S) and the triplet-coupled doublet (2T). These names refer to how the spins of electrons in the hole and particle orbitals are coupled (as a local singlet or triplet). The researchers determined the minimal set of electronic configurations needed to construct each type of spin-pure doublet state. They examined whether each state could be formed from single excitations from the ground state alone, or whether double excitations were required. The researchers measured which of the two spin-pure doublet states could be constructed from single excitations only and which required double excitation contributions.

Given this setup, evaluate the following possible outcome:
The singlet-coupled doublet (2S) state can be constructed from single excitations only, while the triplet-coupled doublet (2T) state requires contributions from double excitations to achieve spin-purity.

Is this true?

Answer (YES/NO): YES